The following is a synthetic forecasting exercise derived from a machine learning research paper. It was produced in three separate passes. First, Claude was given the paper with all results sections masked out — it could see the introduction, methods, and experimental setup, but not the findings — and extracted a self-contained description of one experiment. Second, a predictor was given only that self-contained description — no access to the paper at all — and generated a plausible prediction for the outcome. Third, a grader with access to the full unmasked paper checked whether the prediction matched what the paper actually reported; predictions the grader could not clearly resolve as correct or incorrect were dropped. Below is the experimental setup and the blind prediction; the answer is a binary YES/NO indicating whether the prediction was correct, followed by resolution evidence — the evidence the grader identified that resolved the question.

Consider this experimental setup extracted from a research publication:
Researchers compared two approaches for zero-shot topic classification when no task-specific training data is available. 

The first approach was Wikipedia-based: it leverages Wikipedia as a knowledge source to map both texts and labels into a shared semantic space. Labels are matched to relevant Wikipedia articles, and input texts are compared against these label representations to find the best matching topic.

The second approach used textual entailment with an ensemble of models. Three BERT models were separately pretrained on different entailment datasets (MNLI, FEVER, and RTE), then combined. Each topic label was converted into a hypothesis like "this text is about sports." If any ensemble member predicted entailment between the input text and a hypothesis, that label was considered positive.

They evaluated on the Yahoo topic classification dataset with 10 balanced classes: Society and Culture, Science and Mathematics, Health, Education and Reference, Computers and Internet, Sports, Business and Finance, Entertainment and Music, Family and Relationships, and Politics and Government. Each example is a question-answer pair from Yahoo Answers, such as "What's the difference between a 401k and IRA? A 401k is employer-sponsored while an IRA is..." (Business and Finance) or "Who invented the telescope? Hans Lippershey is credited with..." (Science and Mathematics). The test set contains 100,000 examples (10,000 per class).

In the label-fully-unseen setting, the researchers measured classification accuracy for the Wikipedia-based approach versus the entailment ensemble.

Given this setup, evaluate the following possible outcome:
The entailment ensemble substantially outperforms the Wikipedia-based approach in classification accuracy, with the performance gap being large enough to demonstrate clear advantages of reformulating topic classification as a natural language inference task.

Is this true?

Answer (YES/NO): NO